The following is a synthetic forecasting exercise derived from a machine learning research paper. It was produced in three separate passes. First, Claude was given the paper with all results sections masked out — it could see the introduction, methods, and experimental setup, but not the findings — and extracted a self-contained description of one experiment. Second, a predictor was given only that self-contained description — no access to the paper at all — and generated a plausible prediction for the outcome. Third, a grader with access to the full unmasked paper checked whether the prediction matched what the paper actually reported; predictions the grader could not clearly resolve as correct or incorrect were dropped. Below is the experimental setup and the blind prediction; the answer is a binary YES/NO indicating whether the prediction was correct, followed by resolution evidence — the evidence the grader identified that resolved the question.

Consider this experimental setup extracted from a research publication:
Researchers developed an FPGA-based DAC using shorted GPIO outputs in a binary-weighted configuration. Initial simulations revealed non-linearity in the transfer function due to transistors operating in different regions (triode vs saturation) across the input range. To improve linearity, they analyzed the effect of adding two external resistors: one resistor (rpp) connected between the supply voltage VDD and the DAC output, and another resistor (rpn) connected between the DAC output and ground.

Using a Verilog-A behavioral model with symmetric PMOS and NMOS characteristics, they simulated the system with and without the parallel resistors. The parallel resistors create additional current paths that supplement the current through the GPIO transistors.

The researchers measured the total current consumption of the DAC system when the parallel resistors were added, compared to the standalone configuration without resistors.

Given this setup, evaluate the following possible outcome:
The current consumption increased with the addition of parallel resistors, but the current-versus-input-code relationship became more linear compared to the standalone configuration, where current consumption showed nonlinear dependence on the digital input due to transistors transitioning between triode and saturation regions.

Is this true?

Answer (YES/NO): YES